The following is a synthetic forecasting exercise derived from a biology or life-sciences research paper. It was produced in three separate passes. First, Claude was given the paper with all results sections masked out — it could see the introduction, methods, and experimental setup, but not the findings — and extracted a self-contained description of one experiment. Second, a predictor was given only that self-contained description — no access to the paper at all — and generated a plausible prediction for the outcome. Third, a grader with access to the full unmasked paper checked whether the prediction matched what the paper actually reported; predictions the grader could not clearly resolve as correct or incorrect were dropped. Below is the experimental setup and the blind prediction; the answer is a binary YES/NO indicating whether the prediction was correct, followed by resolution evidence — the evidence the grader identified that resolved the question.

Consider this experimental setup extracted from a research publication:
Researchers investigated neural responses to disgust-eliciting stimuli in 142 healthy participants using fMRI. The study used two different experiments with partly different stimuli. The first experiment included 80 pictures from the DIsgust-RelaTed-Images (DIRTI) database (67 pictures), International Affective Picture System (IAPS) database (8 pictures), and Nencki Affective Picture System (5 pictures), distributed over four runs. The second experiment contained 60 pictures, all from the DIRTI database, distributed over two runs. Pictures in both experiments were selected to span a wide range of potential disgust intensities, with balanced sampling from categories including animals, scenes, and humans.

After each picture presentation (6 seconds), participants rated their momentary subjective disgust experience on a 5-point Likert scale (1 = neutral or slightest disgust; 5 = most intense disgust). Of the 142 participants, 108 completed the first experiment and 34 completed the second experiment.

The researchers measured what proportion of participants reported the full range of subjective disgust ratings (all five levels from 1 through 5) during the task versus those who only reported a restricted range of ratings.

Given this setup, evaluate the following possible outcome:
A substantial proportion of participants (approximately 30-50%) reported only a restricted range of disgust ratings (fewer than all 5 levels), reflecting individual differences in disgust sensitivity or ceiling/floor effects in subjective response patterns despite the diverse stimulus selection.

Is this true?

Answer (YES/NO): NO